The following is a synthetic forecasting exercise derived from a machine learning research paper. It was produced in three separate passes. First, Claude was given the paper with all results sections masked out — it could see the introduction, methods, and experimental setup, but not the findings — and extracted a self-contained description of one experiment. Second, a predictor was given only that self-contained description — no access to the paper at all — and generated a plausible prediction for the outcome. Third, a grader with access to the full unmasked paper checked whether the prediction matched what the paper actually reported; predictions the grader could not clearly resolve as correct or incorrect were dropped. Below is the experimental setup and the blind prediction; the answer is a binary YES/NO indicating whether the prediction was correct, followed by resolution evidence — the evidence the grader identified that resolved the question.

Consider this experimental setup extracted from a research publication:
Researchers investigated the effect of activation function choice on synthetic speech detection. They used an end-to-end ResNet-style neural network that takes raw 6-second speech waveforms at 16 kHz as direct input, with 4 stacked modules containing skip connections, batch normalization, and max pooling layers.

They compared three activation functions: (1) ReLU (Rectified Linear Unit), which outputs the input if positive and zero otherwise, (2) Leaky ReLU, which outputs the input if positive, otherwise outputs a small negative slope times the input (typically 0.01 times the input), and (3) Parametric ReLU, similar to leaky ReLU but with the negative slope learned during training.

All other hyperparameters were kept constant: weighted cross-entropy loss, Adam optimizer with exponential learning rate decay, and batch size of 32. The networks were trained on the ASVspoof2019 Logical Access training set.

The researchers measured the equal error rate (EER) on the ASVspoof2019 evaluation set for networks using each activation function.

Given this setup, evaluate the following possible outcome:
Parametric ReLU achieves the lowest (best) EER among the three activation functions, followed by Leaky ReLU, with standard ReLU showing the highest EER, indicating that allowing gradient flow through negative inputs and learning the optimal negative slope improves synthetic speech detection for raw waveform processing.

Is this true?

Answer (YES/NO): NO